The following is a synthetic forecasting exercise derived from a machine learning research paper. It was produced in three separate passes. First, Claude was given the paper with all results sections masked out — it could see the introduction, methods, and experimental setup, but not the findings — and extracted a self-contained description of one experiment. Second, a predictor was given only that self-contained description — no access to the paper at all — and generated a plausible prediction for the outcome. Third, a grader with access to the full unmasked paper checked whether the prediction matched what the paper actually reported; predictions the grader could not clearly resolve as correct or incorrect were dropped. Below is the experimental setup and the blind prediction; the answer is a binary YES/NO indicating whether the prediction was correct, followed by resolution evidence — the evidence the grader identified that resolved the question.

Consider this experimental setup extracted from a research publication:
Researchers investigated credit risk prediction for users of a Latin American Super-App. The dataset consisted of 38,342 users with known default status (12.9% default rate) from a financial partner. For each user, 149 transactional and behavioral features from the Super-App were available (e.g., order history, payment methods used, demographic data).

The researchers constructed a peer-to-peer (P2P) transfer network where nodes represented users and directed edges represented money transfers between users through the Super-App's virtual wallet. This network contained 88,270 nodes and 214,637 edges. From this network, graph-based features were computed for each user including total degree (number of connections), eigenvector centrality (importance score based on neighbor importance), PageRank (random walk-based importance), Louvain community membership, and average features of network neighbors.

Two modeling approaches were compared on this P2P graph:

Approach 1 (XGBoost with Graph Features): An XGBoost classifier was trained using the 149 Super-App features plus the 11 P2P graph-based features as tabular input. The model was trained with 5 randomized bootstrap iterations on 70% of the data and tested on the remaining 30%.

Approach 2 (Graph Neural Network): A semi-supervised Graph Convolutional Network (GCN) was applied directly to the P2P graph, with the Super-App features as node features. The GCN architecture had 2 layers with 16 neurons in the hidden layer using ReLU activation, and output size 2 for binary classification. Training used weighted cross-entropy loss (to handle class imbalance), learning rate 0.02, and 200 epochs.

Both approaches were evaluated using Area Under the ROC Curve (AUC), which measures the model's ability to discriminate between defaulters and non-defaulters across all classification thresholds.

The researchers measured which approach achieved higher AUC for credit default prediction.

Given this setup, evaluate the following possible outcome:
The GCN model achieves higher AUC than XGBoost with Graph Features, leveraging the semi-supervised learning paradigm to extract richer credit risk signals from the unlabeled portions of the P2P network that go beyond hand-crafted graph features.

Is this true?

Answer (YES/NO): NO